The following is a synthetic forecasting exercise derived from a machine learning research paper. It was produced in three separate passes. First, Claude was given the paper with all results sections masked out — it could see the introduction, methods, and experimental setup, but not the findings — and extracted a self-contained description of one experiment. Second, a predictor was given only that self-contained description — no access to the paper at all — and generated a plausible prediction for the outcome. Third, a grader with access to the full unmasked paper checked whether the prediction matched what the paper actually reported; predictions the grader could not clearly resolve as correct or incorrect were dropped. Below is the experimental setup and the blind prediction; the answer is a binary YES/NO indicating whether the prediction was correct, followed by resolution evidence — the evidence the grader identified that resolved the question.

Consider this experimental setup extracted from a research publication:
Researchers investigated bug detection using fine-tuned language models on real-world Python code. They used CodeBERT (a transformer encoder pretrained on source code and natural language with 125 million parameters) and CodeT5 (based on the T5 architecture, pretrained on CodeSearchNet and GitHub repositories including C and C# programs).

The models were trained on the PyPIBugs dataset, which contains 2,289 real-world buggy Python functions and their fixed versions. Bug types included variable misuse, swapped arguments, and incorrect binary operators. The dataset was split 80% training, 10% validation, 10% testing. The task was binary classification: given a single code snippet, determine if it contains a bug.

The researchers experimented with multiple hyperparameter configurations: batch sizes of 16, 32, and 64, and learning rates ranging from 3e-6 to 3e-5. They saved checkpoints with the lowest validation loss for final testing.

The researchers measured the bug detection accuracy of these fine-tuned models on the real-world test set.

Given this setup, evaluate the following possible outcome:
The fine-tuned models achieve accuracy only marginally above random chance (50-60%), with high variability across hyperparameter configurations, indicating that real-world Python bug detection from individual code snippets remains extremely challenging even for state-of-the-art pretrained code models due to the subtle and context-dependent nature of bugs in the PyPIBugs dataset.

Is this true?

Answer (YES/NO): NO